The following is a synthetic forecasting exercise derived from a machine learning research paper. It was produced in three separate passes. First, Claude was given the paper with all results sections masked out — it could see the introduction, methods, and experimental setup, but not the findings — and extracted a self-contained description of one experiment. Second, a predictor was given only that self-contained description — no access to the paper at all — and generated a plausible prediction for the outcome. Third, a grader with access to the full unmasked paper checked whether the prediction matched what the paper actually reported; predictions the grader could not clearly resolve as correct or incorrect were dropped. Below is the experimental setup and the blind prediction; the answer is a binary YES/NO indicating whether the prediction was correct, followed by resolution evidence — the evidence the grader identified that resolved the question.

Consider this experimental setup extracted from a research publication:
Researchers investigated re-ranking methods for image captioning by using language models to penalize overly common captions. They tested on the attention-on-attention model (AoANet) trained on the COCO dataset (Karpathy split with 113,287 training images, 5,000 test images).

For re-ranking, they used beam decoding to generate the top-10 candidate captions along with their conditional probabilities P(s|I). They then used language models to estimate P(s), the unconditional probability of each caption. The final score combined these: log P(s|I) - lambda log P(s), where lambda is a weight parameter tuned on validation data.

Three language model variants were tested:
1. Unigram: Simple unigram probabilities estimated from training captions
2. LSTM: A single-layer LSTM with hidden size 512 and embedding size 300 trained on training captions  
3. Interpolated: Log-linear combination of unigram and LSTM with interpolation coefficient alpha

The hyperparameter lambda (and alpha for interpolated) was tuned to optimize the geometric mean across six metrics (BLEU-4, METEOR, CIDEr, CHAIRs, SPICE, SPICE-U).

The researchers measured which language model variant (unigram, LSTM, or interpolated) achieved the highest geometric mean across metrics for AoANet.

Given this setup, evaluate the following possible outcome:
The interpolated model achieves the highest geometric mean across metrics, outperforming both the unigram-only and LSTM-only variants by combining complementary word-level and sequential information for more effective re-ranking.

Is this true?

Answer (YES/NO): YES